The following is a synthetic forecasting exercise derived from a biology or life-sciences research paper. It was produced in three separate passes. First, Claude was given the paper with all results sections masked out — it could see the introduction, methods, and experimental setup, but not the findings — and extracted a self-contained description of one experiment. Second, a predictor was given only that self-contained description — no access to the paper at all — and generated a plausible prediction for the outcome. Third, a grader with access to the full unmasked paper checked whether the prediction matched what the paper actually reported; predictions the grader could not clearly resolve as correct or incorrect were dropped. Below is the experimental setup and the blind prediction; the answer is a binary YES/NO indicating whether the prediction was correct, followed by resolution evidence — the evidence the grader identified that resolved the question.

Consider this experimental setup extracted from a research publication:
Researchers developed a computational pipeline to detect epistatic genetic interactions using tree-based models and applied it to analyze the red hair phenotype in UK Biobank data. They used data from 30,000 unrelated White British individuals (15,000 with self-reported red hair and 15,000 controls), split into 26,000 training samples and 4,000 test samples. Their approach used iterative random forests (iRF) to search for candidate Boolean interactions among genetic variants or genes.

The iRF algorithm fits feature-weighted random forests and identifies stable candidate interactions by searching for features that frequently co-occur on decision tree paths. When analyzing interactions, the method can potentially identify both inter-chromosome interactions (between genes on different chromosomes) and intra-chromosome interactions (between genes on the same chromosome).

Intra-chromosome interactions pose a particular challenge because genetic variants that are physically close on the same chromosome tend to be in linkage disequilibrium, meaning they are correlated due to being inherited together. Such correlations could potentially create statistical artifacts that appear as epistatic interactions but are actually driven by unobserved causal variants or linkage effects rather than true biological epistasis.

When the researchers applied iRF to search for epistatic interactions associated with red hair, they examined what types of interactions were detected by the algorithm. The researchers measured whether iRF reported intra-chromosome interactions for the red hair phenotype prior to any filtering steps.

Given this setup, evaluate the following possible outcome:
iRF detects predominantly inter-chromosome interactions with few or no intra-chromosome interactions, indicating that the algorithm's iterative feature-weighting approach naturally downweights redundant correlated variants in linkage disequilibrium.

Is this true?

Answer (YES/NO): NO